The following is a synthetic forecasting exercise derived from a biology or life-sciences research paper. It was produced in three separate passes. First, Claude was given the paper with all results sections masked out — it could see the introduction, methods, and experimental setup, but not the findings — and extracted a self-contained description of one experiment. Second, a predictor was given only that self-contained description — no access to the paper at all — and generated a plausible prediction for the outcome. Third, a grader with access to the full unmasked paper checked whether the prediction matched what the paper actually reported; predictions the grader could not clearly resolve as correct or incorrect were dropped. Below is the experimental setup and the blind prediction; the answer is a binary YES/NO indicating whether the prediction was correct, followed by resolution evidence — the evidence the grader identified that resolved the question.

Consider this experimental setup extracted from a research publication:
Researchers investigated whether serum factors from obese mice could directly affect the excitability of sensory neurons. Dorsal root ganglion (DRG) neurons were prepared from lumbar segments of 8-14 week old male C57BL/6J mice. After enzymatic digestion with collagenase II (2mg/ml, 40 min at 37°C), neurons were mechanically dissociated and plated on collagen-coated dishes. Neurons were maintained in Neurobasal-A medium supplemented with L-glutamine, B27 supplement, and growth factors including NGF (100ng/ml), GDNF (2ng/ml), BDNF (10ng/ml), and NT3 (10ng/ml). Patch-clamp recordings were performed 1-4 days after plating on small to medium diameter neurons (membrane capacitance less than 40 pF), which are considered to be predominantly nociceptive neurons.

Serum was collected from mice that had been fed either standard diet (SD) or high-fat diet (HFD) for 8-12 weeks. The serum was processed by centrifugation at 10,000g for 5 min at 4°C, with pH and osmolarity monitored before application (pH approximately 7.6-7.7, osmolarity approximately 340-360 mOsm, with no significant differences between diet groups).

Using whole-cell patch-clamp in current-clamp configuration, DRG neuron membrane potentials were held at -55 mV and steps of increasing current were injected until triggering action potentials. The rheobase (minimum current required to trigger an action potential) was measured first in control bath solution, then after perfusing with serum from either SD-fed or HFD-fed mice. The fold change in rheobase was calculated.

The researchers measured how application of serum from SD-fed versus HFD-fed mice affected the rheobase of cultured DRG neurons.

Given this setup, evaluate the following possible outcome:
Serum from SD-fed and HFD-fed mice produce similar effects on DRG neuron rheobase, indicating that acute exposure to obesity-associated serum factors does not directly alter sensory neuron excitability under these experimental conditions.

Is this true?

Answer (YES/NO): NO